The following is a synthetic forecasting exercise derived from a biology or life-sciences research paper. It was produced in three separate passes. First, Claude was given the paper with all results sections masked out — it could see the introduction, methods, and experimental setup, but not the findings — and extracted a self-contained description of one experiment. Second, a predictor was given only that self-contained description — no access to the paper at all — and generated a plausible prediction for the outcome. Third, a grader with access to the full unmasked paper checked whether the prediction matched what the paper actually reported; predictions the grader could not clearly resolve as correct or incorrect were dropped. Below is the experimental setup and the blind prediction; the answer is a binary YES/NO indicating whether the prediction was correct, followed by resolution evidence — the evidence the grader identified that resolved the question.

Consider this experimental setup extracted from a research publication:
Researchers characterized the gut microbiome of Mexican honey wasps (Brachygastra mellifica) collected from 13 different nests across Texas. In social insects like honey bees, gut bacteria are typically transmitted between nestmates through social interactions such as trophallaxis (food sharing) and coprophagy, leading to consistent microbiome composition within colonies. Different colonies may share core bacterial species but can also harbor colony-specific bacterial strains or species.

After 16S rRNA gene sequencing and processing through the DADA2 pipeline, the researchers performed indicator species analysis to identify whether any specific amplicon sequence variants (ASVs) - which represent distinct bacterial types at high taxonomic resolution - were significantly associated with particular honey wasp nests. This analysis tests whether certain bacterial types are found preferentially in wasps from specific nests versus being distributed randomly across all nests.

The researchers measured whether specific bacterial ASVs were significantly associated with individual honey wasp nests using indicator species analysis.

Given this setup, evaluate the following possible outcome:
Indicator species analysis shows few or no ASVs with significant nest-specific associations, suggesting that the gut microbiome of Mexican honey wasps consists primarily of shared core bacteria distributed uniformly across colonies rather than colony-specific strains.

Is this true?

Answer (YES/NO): NO